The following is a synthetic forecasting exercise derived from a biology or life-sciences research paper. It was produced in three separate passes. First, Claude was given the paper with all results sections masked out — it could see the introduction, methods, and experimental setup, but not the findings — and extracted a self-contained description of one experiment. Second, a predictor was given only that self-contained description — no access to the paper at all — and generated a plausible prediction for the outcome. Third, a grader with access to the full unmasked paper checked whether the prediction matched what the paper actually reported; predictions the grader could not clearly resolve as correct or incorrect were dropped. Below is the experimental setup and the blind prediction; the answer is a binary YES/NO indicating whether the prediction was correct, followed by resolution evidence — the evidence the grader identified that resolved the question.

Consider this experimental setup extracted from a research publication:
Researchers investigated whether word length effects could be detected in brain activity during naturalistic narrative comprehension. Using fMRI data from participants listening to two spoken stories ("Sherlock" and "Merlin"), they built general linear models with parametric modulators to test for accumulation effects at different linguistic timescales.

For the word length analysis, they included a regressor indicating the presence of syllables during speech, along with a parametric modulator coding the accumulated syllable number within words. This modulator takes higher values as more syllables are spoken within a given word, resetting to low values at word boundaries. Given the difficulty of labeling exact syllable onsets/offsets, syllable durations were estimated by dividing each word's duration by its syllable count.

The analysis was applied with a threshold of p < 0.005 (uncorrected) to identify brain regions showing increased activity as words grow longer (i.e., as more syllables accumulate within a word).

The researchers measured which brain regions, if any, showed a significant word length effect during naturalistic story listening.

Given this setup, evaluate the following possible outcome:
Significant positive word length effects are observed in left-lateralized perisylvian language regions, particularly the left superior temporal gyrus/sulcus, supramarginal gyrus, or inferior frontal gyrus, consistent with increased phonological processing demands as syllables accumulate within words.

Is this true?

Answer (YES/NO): NO